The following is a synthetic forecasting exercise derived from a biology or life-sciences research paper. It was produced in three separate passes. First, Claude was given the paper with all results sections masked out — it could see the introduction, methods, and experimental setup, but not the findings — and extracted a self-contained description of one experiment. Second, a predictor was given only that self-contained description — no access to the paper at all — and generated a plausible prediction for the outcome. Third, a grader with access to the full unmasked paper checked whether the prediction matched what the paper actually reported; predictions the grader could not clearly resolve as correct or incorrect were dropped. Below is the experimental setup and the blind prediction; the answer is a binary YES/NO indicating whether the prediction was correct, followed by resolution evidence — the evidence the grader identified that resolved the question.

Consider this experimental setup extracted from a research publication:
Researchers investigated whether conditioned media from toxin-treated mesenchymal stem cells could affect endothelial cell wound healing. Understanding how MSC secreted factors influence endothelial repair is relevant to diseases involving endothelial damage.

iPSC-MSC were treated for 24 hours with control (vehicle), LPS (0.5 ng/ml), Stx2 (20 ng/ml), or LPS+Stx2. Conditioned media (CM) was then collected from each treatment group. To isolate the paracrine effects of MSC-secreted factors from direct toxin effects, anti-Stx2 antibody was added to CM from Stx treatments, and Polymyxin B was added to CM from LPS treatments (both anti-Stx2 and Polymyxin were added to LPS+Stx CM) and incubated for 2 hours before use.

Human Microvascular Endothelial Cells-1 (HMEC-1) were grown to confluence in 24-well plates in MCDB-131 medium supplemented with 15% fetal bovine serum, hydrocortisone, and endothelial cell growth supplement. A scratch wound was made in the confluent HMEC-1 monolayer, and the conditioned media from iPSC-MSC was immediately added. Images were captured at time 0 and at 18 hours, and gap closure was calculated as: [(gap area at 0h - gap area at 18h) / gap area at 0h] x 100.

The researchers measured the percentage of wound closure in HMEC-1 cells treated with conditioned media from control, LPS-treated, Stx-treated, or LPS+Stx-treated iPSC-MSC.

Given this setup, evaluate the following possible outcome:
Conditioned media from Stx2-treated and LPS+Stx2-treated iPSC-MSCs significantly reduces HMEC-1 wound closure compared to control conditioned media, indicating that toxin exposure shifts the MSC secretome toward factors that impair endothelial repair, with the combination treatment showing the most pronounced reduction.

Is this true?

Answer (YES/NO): NO